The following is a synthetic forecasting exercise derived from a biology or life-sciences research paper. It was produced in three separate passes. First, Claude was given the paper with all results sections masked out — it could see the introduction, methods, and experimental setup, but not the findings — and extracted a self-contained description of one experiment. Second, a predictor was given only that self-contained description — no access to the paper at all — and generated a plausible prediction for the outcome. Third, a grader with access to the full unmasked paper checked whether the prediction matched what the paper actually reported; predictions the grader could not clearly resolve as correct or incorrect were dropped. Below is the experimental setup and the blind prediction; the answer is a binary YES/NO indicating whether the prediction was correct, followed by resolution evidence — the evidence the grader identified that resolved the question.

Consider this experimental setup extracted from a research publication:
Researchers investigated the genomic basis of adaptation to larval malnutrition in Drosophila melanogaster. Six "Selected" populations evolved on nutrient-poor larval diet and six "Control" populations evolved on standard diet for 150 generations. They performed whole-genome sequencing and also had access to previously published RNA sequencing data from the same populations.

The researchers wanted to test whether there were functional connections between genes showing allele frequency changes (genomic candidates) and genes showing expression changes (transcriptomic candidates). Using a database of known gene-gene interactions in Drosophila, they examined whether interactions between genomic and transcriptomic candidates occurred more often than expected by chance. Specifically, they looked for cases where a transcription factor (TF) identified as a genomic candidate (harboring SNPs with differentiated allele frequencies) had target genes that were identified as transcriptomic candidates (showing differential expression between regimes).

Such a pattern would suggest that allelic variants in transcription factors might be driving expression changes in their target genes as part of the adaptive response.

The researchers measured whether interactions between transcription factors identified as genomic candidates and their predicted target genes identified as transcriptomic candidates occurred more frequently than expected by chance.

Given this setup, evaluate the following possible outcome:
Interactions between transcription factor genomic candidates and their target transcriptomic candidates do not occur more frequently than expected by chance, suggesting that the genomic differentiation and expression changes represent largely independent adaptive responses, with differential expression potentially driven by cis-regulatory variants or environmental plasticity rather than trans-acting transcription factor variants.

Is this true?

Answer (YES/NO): NO